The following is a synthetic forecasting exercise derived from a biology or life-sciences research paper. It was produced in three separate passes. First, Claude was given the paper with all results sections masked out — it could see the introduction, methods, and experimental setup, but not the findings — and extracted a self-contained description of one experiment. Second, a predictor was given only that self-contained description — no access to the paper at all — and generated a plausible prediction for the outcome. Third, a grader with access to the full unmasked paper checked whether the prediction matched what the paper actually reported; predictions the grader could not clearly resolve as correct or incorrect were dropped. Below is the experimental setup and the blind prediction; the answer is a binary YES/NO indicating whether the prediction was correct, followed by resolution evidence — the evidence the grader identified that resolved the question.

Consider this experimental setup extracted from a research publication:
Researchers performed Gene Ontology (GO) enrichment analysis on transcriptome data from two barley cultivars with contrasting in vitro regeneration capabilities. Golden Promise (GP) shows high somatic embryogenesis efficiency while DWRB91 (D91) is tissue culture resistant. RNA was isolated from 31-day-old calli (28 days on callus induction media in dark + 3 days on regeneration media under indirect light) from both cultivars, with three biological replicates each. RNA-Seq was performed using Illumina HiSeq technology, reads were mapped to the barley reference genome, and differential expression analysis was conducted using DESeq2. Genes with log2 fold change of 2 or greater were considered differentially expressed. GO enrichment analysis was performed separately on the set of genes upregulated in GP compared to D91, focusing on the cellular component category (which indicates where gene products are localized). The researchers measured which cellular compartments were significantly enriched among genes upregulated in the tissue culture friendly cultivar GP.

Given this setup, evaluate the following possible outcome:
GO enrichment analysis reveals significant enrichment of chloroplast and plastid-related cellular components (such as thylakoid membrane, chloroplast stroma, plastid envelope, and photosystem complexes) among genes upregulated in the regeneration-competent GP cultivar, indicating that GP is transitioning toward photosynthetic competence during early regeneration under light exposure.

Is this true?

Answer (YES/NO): YES